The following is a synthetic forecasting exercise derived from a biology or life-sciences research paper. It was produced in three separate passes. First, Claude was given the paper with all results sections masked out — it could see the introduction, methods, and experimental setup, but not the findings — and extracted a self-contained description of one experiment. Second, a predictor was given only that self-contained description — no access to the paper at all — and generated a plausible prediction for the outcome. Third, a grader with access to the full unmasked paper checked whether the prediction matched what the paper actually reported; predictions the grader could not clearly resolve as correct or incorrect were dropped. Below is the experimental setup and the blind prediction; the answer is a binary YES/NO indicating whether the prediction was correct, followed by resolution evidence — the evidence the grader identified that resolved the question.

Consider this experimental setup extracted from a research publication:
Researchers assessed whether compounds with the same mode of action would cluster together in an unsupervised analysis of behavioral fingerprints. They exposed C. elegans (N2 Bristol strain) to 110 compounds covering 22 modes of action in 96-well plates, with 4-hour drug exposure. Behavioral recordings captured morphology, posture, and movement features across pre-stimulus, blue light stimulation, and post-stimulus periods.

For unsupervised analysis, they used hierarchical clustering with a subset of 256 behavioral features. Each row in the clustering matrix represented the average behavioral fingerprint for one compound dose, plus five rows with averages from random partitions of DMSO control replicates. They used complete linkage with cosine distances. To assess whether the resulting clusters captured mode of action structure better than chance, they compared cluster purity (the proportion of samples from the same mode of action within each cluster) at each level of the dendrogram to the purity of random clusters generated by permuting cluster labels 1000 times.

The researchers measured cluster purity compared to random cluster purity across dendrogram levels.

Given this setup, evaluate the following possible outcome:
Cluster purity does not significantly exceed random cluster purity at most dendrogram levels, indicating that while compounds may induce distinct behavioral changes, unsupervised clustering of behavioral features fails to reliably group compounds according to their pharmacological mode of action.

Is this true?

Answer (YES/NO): NO